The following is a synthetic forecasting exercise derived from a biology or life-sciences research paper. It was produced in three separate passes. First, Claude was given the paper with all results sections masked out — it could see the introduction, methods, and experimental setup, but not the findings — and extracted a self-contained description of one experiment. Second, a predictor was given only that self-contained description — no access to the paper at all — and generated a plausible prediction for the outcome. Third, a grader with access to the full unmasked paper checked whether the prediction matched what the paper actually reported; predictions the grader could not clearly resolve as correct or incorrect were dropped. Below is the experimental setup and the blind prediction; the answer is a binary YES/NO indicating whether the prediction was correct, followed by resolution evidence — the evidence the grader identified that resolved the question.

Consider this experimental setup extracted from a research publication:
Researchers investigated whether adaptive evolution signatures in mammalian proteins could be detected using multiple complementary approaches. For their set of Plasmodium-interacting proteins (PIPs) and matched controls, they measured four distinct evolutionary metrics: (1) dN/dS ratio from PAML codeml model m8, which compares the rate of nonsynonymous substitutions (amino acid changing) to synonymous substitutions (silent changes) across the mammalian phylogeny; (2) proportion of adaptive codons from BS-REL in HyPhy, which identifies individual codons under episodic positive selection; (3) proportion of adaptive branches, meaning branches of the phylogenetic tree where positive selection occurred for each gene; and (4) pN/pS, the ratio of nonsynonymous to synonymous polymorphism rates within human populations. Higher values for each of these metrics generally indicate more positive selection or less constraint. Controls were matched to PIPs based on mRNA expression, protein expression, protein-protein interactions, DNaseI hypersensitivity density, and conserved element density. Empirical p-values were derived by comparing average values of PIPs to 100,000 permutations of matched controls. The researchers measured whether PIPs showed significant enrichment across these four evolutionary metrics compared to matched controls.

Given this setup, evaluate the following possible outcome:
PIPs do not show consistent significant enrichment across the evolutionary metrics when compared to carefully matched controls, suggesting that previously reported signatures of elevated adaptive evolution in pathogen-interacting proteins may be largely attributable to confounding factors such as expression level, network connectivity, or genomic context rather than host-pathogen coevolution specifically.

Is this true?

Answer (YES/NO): NO